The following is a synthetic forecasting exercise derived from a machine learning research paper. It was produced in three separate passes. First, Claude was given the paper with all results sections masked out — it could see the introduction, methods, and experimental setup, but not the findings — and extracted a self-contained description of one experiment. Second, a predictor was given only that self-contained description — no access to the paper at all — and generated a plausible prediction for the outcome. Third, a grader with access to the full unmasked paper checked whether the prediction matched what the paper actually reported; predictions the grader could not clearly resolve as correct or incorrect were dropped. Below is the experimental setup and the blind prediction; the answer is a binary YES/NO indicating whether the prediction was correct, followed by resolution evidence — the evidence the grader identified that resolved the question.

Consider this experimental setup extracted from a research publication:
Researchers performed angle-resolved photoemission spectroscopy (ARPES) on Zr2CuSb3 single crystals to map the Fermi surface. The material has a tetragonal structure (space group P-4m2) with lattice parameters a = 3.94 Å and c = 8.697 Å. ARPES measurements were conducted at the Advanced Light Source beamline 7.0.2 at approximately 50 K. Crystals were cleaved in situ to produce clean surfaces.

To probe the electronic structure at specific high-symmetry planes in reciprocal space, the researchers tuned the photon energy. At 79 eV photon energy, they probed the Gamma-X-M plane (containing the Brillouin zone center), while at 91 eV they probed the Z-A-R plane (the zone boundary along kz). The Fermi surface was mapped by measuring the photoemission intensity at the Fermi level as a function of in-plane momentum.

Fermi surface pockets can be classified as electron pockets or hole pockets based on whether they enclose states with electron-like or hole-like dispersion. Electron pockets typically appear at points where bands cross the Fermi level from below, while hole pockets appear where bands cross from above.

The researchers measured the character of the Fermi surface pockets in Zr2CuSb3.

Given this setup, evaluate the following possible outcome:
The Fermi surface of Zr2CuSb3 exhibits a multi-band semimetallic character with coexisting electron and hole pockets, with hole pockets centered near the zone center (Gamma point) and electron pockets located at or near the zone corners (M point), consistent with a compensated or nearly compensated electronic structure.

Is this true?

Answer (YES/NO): NO